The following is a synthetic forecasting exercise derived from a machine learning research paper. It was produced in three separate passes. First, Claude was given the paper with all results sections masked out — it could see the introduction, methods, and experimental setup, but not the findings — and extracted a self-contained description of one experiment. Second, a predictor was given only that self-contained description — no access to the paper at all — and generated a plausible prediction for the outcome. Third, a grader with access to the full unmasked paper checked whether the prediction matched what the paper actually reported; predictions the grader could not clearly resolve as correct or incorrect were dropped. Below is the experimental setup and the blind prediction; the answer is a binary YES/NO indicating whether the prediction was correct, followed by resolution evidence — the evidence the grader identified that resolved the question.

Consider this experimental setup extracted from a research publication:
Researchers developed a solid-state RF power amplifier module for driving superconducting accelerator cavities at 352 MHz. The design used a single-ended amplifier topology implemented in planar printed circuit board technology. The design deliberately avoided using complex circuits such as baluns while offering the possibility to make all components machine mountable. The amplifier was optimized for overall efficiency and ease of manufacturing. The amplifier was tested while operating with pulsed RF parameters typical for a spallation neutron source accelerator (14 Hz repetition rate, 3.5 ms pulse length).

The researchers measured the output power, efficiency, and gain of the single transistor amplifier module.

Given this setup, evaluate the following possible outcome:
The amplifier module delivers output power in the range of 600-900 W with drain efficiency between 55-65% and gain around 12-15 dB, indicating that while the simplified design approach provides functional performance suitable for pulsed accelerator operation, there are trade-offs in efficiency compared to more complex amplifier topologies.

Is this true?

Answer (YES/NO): NO